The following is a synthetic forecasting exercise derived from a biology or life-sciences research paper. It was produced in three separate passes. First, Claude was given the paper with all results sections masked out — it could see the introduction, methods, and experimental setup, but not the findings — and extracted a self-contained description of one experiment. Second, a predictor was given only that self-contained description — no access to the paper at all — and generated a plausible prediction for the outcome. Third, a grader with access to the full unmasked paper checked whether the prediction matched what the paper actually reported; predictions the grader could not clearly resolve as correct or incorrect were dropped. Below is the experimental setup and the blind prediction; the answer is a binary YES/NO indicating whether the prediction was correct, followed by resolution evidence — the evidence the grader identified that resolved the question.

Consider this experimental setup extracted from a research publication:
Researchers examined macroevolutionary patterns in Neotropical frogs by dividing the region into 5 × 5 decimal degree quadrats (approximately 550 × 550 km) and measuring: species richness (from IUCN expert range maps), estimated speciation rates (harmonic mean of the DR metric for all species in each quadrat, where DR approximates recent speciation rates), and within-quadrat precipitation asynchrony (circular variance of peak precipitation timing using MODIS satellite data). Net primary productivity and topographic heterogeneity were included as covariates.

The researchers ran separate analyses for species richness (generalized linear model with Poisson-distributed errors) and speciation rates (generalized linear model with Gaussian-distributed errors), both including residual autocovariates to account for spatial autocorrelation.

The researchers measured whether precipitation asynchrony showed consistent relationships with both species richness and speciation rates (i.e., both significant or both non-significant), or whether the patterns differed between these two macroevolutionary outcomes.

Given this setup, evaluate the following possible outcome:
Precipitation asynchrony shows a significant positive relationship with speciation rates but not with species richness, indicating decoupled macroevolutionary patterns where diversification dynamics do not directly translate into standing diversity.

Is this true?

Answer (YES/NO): NO